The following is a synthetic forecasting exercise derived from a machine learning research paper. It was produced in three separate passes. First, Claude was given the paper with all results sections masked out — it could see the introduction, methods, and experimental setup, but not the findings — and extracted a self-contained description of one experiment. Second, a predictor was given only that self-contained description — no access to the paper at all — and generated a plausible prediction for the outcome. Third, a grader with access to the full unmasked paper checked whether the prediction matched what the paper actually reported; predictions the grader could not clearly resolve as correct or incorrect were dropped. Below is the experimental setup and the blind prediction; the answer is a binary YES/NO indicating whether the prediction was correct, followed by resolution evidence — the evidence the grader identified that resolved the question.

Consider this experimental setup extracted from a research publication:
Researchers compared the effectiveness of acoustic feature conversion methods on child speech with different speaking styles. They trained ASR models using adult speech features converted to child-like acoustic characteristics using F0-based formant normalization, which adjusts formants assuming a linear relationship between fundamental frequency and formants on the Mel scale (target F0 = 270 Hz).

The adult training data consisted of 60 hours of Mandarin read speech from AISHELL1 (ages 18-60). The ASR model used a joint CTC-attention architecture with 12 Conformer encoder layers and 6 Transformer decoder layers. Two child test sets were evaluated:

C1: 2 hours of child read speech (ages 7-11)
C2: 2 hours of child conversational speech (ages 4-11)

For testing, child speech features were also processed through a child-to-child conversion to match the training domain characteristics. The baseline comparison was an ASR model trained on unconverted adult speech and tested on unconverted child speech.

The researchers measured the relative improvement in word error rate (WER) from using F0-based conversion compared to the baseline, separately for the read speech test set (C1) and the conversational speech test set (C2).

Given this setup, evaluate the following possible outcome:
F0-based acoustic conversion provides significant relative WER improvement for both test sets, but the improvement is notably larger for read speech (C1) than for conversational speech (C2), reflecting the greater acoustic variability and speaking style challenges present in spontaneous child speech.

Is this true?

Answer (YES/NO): NO